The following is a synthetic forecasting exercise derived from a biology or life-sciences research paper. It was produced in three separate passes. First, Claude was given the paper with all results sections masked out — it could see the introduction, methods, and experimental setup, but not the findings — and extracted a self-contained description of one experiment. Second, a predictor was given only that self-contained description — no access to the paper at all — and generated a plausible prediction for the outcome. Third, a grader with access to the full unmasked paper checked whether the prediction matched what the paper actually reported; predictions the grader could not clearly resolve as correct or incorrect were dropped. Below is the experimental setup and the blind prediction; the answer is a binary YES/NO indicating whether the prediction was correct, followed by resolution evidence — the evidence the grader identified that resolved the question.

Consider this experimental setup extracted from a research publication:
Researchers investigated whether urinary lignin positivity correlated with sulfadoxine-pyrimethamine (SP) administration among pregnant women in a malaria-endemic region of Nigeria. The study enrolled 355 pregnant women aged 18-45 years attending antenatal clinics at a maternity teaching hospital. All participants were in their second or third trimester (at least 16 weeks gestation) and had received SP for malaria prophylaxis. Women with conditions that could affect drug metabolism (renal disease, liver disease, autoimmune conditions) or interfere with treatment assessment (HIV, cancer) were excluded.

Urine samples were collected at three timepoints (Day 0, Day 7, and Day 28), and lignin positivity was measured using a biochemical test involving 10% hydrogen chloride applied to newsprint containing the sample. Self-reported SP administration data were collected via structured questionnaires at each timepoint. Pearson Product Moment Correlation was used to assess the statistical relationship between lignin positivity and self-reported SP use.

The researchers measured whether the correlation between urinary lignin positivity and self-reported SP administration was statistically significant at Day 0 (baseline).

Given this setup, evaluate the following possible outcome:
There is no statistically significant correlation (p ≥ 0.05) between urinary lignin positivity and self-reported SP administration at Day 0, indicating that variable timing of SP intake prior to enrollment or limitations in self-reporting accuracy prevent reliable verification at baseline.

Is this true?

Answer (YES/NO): YES